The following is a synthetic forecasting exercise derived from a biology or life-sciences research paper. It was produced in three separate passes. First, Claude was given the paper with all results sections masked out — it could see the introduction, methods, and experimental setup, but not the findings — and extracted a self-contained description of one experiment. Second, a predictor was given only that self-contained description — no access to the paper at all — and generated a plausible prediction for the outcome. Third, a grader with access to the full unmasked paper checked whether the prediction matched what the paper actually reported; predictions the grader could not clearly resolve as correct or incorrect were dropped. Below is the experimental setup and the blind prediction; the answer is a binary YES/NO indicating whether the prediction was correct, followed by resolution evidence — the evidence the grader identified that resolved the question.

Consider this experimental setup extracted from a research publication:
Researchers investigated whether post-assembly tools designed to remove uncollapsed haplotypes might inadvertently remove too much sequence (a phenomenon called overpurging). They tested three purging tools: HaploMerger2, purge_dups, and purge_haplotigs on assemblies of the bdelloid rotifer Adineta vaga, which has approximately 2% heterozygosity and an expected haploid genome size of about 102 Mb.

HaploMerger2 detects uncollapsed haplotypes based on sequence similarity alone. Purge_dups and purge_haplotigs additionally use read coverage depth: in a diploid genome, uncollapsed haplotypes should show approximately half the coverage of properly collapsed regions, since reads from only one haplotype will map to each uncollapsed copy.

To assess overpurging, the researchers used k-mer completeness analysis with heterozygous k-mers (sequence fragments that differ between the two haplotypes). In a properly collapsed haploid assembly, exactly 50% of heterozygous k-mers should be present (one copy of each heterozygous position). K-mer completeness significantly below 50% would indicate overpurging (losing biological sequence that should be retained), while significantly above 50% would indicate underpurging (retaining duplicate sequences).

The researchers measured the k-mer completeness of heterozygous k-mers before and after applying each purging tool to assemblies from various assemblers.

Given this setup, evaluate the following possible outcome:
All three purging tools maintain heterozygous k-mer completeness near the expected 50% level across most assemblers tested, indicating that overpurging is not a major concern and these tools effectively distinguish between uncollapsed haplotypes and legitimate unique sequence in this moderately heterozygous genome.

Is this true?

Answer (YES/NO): NO